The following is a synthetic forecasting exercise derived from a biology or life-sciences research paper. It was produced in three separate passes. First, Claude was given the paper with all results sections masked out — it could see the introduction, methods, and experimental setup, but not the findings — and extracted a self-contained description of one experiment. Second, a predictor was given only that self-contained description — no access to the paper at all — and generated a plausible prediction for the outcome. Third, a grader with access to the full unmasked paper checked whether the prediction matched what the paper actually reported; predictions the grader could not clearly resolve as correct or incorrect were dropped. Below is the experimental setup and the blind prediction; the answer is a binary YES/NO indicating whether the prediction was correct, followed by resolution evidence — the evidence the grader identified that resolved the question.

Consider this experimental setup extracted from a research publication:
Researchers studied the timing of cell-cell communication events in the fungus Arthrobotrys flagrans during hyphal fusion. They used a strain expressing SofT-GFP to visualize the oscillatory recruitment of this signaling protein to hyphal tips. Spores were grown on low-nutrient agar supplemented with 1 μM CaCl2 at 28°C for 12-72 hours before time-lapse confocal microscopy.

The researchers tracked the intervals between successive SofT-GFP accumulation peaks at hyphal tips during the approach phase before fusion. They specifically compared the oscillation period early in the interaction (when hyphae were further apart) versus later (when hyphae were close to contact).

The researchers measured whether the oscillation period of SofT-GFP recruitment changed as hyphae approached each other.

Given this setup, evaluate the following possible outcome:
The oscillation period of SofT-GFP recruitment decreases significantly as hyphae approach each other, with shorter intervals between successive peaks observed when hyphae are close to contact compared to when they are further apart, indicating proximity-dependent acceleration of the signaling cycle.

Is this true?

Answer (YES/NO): NO